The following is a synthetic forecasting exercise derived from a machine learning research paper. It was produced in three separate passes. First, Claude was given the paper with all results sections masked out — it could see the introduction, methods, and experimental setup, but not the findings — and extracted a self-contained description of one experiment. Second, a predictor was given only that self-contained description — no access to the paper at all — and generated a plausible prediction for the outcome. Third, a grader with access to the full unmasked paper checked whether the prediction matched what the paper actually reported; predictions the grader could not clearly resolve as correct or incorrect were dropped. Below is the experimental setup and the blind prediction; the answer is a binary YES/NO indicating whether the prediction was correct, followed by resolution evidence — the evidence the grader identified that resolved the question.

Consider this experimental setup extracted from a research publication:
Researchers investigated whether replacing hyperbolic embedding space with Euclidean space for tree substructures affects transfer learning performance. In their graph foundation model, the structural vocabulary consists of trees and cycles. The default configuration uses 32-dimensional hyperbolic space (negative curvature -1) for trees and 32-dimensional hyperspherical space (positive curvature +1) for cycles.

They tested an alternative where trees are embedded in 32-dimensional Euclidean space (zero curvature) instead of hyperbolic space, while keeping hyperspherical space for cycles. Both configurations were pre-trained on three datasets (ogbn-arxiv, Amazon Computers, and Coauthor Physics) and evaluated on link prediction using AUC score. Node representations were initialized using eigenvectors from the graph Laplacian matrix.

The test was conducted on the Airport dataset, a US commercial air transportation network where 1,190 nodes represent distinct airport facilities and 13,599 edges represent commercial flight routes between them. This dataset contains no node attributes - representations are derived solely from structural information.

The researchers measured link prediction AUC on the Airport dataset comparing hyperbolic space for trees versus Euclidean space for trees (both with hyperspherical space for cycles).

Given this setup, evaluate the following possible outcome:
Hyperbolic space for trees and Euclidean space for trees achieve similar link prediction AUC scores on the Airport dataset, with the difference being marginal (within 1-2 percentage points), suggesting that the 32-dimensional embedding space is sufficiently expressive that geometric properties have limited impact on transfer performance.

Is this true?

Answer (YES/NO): YES